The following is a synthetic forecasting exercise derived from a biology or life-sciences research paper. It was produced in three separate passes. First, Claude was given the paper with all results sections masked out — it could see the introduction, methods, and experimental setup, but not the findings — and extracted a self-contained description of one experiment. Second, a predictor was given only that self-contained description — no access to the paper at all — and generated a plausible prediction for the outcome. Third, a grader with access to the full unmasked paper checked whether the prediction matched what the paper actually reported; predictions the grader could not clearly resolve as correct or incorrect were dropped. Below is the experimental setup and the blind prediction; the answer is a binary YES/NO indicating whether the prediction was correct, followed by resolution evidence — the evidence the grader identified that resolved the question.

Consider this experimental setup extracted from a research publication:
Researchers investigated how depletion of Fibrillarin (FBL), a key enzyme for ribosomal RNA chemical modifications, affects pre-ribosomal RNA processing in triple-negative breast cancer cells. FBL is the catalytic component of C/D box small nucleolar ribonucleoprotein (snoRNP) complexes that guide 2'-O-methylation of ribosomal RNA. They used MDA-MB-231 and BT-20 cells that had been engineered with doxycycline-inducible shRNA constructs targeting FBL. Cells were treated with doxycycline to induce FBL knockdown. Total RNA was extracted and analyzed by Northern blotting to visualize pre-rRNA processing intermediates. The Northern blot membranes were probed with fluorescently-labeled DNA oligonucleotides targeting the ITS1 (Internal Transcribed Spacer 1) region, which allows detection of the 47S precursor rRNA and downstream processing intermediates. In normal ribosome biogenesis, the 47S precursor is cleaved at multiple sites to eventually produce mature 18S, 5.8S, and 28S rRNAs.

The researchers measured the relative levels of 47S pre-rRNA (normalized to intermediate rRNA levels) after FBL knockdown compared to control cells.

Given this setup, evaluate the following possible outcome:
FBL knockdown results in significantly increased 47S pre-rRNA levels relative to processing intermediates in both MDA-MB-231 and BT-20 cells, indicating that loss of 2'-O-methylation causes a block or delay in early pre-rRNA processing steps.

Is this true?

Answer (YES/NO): NO